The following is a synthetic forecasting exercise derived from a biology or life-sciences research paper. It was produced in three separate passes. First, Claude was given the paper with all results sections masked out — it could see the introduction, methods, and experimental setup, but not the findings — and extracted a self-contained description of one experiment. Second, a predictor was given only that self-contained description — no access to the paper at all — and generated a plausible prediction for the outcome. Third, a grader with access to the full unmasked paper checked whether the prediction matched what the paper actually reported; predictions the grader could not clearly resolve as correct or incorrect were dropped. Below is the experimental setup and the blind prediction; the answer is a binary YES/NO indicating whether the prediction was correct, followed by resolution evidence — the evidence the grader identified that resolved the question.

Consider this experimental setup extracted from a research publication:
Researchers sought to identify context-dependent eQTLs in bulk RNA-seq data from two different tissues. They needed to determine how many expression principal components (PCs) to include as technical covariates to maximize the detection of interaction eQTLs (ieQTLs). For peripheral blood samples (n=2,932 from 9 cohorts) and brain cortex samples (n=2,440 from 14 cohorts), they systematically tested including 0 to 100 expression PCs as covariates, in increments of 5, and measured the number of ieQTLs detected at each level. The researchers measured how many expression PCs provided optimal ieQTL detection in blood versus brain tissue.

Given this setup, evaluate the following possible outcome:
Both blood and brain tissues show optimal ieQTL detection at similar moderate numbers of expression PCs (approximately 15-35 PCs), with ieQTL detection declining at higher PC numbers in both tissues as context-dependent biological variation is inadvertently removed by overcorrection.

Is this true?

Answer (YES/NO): NO